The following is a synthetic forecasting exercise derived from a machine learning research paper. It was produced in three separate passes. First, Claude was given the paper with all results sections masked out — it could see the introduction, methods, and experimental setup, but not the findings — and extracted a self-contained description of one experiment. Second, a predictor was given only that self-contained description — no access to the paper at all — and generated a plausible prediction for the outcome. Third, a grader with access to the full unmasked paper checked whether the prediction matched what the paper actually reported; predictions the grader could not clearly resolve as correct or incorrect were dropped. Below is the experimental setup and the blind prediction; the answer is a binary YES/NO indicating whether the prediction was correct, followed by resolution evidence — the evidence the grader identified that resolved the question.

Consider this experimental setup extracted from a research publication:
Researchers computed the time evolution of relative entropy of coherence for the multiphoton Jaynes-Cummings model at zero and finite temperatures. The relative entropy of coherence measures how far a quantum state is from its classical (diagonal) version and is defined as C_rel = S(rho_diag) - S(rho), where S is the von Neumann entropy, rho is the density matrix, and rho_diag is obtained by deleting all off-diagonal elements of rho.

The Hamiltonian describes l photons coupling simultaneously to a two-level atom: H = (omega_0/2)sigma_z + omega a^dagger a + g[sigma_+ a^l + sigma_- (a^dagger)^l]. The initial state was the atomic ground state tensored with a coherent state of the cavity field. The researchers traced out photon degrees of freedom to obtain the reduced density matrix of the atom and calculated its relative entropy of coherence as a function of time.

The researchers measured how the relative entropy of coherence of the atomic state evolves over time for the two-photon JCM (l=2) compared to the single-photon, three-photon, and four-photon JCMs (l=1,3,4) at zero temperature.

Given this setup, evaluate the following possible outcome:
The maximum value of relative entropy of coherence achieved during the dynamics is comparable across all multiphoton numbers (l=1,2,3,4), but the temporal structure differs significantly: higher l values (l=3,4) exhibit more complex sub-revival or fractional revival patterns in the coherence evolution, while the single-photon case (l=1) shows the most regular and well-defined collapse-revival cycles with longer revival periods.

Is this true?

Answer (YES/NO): NO